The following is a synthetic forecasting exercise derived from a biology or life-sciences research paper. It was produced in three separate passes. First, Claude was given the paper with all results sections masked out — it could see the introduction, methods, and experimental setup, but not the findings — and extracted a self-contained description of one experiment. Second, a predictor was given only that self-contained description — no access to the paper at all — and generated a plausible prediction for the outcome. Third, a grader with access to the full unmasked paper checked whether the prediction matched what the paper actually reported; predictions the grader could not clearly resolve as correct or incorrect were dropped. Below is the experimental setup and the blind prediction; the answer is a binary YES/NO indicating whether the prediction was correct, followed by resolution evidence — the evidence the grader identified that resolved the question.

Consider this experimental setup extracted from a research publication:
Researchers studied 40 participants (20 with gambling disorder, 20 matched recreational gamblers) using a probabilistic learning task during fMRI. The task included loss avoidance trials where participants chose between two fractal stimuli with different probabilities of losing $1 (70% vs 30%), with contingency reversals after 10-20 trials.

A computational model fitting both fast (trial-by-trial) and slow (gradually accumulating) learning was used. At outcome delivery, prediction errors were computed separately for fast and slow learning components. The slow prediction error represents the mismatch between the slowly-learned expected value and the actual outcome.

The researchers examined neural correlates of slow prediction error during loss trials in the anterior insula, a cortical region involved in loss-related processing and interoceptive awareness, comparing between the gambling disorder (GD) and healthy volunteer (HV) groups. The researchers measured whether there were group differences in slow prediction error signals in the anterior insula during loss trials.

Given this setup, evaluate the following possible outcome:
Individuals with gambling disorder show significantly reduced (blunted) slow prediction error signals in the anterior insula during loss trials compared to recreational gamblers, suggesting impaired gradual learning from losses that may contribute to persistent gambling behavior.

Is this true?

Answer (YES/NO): NO